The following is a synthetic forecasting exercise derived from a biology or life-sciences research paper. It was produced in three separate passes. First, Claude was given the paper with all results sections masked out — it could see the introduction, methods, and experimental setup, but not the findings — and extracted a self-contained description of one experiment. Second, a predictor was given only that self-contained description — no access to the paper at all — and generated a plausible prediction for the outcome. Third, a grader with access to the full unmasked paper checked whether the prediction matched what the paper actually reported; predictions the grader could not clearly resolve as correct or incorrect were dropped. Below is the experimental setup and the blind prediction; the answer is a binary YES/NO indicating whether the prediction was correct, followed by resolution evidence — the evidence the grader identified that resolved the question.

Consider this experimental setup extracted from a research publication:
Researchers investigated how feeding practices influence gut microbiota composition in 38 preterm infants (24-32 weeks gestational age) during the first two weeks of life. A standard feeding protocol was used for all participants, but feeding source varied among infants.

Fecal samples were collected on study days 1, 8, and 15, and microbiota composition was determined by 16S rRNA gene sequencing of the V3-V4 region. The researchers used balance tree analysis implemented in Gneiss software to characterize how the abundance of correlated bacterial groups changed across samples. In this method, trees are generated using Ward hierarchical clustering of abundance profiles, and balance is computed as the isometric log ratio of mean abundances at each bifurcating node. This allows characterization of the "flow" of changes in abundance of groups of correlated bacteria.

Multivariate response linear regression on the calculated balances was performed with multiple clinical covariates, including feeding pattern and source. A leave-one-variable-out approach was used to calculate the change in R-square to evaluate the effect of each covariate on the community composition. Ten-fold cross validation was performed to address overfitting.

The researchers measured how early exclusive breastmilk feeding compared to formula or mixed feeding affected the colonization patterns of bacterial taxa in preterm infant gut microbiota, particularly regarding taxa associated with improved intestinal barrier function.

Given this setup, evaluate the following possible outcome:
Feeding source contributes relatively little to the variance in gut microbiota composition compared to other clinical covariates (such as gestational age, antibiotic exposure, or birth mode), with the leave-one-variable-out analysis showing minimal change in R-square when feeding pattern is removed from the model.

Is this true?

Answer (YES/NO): NO